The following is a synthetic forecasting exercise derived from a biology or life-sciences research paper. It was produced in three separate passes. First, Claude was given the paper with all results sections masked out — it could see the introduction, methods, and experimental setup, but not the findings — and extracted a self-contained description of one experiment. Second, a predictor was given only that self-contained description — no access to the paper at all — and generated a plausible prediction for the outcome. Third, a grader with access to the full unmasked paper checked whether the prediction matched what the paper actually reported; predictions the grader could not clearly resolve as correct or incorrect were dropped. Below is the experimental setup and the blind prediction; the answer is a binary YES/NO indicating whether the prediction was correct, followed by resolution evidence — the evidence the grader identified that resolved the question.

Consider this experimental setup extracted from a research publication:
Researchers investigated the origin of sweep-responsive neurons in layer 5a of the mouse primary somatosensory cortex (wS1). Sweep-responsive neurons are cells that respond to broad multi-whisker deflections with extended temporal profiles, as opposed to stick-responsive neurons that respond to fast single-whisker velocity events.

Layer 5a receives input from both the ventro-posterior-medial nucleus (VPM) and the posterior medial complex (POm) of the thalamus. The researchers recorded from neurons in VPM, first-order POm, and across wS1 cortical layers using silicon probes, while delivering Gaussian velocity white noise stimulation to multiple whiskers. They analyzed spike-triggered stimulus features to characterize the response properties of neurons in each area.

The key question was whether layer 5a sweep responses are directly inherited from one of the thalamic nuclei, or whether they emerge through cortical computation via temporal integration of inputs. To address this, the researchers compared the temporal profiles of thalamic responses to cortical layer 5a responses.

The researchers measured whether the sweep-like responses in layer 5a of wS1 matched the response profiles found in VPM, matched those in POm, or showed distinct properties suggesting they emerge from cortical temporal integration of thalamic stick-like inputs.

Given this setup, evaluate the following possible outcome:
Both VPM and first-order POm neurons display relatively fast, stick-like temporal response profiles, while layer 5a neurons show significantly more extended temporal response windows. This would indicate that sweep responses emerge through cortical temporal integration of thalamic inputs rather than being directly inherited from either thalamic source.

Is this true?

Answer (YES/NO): YES